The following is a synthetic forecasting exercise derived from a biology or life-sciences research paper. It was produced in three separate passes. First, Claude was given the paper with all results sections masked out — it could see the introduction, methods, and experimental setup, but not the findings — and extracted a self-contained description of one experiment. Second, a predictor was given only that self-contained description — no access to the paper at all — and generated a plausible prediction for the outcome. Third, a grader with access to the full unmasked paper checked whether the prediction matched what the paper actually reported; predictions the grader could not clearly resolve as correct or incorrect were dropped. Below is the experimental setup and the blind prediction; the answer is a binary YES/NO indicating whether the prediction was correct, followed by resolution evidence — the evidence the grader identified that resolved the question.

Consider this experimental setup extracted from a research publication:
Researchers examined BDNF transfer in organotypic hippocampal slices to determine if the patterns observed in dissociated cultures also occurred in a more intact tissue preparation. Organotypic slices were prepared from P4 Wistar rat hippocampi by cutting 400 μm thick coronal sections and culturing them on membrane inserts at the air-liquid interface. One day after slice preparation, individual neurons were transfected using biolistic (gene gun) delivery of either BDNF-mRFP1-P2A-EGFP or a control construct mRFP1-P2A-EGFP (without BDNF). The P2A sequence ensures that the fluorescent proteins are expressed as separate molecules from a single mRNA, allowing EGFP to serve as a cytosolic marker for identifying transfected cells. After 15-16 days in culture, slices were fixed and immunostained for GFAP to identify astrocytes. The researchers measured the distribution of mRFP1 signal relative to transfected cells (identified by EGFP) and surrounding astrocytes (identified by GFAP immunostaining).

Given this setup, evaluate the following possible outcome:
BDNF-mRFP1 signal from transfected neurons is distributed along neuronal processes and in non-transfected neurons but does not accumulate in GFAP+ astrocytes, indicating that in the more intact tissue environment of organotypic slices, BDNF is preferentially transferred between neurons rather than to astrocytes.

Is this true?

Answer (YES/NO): NO